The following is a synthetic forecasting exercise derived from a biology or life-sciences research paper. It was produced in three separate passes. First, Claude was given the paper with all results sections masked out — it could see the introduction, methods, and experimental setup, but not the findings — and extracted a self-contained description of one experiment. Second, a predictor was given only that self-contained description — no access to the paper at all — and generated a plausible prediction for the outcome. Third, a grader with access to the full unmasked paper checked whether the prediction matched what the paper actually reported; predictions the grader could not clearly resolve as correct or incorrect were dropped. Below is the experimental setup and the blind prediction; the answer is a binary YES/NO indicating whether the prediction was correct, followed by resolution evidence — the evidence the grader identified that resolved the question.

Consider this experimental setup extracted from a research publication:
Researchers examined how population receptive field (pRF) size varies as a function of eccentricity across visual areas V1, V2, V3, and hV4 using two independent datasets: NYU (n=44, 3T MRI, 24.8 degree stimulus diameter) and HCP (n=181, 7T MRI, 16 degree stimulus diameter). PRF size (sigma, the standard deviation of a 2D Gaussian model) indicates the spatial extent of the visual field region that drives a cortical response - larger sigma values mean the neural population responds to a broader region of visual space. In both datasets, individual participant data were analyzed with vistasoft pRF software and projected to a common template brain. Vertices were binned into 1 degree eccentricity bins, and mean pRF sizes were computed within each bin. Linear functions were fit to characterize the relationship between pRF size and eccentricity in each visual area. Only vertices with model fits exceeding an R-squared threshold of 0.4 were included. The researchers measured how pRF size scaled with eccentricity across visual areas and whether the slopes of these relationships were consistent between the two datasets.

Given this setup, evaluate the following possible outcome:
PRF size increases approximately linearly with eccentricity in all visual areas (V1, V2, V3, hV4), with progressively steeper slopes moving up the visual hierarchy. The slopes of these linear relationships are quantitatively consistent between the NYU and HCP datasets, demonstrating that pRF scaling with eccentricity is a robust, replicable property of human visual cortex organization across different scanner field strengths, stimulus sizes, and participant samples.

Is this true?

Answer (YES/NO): NO